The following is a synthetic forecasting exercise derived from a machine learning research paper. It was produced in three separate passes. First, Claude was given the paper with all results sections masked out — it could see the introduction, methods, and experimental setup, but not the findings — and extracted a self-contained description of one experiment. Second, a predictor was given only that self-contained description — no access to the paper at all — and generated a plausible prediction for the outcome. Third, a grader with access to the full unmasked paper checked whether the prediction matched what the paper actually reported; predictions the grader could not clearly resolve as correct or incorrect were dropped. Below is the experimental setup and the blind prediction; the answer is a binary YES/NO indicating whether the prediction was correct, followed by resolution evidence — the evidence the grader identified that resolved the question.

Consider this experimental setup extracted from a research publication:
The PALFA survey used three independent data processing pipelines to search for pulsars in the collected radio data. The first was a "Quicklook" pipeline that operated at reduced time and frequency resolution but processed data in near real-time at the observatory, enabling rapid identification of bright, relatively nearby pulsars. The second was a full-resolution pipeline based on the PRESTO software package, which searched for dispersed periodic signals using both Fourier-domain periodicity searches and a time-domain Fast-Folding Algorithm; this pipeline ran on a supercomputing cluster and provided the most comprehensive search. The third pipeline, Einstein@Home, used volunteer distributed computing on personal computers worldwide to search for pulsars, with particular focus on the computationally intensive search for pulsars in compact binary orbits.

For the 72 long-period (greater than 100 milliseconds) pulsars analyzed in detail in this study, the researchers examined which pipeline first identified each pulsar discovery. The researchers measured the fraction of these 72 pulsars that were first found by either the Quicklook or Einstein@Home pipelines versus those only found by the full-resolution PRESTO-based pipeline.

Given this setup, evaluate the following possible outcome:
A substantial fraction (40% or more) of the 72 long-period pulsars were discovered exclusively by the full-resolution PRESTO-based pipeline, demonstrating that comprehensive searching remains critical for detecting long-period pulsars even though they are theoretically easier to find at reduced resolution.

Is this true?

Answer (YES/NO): YES